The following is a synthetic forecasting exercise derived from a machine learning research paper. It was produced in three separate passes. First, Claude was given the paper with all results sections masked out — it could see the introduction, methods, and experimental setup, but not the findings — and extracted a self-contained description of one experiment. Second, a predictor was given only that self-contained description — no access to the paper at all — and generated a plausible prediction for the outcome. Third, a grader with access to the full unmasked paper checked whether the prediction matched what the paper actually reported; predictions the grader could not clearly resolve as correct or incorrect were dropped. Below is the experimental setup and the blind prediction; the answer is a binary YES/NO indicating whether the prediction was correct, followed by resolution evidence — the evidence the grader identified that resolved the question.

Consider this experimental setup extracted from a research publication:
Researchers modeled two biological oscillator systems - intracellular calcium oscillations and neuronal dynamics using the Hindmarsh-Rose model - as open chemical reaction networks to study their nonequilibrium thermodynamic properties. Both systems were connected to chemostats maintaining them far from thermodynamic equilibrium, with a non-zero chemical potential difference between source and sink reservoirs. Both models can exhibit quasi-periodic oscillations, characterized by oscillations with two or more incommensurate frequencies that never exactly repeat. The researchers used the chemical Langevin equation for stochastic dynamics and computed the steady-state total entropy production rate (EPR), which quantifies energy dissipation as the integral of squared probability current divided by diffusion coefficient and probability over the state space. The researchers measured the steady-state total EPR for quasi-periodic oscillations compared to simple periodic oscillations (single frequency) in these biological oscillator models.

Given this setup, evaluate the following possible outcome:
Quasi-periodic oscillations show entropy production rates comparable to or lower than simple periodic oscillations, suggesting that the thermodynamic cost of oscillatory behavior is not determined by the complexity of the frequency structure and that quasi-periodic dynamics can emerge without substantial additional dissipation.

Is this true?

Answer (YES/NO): NO